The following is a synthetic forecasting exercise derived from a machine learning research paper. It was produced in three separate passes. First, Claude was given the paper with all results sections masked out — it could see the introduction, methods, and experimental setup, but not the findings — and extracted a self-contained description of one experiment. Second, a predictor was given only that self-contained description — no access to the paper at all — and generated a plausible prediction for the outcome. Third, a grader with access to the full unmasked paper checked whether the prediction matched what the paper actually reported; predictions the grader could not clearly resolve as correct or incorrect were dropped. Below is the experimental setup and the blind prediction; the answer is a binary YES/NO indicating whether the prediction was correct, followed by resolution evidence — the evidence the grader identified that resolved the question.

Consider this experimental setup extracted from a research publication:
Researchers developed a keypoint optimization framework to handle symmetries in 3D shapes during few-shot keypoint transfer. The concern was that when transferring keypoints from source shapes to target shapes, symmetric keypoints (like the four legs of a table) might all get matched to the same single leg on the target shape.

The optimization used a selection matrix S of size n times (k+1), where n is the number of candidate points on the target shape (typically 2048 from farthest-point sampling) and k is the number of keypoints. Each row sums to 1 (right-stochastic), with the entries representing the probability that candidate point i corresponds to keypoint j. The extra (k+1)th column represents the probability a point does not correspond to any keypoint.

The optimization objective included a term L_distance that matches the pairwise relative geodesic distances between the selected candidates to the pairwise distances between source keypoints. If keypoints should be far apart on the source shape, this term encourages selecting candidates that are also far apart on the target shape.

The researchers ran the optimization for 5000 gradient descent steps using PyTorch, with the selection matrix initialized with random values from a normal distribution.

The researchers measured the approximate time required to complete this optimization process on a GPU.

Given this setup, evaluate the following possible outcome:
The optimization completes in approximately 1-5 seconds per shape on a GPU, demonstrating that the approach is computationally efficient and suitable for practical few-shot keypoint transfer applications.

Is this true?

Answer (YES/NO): NO